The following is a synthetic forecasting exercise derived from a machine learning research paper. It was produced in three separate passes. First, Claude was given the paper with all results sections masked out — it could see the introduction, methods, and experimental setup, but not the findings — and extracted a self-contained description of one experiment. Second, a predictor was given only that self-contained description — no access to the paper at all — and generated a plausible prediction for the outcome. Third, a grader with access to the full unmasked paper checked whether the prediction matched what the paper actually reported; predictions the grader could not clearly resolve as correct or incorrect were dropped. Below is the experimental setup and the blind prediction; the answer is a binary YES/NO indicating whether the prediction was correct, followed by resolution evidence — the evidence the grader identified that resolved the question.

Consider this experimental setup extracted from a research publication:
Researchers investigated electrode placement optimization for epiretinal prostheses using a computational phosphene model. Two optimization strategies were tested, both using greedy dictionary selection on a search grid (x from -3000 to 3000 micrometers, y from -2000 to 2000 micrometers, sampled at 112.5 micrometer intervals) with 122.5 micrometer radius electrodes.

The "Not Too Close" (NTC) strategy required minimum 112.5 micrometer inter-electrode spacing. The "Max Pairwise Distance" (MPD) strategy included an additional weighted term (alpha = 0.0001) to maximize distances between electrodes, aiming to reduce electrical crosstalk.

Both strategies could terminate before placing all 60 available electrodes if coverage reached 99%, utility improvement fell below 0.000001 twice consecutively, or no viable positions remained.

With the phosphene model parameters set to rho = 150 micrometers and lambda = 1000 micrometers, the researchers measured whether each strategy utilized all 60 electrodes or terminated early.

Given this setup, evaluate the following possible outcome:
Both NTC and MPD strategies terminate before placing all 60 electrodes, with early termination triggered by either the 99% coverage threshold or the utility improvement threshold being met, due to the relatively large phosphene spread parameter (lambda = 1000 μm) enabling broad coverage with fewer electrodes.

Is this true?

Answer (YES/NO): NO